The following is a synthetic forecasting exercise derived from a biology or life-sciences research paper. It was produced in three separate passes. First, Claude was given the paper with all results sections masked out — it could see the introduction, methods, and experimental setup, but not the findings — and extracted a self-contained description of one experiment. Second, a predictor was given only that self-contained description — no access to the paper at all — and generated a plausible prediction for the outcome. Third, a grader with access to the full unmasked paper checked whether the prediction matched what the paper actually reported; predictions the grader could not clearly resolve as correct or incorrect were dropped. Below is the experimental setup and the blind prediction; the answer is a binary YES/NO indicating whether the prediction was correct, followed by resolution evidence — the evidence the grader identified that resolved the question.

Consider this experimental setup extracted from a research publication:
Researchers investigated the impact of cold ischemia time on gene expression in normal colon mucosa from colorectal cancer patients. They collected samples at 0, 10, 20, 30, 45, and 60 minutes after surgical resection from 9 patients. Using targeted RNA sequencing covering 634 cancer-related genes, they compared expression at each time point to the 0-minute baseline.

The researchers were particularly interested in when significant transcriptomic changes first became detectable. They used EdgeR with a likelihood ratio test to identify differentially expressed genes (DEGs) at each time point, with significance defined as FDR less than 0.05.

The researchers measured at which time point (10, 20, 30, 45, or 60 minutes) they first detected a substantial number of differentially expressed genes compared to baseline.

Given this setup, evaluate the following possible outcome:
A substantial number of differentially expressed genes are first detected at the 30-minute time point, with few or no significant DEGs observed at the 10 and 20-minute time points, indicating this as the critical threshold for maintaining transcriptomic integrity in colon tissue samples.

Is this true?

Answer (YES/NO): NO